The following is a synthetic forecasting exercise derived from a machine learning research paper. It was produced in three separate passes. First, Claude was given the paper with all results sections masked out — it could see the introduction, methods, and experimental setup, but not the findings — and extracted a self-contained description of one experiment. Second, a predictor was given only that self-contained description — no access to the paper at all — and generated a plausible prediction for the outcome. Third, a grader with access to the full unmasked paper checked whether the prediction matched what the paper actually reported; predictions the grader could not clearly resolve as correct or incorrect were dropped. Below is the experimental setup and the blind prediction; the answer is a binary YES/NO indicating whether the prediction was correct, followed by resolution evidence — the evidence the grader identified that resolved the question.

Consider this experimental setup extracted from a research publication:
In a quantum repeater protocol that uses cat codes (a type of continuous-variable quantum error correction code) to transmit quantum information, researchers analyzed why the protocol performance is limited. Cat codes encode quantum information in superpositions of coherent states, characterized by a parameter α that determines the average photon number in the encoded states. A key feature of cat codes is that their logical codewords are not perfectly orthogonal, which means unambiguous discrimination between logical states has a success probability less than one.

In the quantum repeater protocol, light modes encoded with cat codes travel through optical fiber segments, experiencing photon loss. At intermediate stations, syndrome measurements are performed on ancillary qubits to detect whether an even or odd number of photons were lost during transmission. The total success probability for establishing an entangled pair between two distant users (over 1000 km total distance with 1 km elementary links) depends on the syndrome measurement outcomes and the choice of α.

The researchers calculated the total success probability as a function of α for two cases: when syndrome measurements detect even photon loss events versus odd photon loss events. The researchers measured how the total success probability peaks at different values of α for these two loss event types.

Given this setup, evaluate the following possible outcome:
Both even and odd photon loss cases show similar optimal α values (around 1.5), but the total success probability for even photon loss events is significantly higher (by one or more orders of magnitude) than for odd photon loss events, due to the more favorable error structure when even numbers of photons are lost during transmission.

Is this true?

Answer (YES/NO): NO